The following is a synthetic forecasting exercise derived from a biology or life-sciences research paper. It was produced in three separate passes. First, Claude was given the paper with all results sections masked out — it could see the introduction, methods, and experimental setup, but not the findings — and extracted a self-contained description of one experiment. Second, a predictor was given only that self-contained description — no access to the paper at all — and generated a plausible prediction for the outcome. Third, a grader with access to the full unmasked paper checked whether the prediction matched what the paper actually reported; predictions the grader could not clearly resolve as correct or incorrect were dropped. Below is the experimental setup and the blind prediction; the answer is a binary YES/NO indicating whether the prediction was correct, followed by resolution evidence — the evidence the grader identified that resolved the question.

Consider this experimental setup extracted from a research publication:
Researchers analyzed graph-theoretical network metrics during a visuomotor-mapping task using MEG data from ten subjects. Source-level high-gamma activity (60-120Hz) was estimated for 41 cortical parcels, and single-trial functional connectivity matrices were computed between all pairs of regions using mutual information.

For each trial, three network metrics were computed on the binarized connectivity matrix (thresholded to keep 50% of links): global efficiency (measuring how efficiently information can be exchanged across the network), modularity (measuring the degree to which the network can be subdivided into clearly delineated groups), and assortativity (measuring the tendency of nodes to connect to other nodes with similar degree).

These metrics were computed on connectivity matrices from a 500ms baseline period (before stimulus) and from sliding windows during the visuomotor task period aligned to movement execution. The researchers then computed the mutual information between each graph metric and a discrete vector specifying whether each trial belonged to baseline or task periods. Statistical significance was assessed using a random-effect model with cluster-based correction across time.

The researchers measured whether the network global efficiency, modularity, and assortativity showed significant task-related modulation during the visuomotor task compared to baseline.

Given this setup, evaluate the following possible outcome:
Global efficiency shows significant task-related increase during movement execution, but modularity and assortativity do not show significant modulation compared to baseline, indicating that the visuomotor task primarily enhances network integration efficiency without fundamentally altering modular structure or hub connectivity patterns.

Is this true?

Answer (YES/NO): NO